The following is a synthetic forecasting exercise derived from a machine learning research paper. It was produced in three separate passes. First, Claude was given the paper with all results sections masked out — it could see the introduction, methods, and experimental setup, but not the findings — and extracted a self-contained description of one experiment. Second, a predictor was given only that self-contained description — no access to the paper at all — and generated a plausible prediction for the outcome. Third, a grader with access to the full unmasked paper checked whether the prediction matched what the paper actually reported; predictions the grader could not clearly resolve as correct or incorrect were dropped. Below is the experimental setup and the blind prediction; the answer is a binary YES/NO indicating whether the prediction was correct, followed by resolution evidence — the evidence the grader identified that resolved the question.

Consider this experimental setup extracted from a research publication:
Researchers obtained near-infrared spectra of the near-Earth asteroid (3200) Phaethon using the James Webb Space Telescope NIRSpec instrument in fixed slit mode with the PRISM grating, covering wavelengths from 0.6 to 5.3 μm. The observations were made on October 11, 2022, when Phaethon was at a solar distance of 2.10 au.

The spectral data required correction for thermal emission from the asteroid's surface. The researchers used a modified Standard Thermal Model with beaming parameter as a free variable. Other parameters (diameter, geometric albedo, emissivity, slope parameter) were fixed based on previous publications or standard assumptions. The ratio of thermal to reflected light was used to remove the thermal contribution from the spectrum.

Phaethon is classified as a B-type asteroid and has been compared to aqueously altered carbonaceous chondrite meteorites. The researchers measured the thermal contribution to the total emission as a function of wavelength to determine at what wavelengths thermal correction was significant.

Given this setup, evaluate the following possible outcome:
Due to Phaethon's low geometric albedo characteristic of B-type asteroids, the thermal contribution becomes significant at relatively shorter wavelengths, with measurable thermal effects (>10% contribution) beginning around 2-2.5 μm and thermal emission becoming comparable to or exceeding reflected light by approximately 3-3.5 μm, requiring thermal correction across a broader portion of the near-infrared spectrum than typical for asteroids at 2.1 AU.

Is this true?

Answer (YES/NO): NO